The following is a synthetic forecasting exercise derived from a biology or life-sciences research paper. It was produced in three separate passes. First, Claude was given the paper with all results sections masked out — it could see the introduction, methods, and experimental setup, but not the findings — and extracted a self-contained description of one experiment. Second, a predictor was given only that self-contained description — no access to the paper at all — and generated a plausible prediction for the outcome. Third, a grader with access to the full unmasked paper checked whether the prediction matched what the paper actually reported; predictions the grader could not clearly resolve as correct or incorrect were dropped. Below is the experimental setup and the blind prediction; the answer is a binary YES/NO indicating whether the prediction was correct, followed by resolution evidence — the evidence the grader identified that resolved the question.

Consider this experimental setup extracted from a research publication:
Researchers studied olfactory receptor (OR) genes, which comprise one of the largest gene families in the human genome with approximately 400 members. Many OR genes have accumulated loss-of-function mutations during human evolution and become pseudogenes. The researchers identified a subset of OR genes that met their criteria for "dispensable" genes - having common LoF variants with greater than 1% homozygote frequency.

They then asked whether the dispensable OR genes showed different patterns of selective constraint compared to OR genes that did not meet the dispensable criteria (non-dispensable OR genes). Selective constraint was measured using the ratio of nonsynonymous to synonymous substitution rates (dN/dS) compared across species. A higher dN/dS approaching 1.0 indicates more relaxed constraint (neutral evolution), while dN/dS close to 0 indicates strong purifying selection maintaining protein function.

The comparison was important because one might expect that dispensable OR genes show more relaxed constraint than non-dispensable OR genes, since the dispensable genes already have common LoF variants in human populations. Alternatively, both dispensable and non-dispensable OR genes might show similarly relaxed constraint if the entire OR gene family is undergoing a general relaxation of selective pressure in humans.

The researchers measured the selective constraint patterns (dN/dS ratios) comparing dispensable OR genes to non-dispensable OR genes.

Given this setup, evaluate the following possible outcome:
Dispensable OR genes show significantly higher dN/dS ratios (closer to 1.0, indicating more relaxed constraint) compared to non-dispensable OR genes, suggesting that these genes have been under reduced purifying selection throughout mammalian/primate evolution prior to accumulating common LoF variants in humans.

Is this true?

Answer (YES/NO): NO